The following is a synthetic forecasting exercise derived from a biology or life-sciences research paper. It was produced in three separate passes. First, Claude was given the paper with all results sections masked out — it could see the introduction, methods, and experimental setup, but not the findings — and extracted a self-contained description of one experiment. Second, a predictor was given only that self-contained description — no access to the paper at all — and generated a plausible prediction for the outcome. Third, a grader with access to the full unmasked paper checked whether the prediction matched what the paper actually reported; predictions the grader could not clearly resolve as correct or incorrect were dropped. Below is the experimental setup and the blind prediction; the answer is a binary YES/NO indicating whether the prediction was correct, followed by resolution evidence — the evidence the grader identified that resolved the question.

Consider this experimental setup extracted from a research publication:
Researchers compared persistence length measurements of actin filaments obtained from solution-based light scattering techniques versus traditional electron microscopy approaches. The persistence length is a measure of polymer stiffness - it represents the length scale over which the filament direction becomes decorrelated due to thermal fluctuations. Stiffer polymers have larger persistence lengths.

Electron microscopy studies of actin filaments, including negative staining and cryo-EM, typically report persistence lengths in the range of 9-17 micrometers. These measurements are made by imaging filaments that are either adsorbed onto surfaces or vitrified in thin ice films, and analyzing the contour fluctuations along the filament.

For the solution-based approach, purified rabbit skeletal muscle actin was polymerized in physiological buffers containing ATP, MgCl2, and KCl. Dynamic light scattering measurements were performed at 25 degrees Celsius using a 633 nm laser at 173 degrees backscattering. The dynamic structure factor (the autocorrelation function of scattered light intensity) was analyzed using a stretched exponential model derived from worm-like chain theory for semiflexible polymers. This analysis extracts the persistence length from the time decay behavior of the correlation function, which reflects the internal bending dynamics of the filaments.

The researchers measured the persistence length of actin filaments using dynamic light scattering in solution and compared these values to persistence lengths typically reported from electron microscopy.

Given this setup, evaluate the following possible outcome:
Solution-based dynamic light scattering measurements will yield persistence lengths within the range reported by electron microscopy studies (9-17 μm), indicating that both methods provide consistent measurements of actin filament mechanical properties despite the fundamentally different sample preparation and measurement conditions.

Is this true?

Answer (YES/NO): NO